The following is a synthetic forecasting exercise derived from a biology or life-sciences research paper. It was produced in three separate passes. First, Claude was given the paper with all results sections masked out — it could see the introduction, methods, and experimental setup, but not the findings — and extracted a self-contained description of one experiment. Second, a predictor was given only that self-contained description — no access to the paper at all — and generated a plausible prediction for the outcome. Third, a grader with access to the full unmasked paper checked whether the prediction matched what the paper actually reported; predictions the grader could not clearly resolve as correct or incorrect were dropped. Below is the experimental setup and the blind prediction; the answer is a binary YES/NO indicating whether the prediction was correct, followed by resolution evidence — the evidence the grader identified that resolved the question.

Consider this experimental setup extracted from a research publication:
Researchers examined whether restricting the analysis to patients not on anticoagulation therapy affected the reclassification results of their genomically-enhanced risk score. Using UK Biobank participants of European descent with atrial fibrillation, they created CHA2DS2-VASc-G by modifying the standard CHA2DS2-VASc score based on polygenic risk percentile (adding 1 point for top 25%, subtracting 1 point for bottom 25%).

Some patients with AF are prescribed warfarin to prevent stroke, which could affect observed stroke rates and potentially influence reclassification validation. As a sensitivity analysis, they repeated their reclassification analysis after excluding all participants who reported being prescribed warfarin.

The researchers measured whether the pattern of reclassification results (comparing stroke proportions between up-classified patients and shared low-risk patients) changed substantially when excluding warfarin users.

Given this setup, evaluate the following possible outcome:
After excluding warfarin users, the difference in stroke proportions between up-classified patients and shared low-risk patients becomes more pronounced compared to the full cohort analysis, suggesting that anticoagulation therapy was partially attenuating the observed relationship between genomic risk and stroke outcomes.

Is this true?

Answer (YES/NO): NO